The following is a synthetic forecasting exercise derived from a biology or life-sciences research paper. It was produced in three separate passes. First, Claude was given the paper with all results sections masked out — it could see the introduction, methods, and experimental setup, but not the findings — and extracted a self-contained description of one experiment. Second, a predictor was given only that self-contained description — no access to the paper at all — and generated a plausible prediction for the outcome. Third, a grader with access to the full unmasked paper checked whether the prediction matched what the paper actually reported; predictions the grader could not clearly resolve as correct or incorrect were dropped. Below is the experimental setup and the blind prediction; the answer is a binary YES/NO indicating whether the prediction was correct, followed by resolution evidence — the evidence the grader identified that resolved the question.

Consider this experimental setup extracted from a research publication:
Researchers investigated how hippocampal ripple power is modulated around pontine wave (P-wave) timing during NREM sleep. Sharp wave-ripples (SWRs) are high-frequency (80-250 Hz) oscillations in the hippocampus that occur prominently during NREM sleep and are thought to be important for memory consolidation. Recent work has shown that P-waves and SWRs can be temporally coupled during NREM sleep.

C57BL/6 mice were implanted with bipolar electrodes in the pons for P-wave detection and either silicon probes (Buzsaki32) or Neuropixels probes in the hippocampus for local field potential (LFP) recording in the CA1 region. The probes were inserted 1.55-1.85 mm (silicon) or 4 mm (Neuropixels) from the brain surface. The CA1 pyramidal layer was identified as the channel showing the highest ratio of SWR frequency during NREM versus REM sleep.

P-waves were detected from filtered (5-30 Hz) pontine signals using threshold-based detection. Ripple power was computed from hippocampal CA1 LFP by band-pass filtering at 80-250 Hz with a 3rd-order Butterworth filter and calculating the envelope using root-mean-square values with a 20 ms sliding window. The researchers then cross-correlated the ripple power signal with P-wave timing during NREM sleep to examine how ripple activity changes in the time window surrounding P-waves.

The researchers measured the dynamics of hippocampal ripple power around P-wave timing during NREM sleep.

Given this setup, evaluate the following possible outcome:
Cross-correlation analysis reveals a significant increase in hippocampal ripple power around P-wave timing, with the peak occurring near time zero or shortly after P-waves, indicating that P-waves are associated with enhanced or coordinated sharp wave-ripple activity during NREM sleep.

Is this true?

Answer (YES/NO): NO